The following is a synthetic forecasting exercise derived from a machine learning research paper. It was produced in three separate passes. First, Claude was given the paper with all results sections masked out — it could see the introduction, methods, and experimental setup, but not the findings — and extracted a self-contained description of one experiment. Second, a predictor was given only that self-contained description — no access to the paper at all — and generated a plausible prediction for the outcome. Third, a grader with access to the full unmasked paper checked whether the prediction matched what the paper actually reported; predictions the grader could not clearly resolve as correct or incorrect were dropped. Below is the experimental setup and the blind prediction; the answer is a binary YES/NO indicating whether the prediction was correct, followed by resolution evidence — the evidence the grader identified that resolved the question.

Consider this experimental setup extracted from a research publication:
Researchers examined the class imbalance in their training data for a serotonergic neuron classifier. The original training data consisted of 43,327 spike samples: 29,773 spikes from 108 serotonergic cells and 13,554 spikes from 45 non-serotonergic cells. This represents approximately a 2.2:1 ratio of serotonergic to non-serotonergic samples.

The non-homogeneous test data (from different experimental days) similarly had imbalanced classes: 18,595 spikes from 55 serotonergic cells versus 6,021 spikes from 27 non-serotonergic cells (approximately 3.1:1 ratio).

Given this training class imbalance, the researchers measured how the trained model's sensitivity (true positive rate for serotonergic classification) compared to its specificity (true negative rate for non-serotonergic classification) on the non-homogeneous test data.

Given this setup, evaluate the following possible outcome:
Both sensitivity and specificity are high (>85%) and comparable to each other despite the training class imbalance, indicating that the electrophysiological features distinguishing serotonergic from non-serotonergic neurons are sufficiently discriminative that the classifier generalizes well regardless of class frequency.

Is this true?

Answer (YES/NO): YES